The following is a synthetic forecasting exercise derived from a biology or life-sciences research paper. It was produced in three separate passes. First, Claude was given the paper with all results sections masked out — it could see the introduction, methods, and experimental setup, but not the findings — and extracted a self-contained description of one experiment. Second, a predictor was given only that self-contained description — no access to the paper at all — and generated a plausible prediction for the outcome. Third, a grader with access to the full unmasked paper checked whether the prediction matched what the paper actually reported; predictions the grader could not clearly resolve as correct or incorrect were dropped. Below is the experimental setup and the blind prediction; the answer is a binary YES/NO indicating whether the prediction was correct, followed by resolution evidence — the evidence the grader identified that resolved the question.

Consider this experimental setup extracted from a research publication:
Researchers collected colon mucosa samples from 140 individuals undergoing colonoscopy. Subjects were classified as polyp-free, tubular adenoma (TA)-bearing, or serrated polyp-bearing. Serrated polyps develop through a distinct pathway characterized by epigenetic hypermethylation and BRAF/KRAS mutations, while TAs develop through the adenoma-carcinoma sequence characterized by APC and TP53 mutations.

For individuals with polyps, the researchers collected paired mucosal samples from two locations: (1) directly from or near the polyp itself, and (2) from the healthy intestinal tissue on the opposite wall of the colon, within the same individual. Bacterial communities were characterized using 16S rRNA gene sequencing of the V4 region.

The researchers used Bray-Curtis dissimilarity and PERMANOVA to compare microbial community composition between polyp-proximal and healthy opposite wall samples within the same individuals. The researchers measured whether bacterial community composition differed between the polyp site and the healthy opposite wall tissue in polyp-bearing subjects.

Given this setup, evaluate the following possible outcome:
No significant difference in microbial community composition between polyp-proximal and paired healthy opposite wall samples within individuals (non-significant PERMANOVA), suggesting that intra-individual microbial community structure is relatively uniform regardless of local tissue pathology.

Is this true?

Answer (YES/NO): YES